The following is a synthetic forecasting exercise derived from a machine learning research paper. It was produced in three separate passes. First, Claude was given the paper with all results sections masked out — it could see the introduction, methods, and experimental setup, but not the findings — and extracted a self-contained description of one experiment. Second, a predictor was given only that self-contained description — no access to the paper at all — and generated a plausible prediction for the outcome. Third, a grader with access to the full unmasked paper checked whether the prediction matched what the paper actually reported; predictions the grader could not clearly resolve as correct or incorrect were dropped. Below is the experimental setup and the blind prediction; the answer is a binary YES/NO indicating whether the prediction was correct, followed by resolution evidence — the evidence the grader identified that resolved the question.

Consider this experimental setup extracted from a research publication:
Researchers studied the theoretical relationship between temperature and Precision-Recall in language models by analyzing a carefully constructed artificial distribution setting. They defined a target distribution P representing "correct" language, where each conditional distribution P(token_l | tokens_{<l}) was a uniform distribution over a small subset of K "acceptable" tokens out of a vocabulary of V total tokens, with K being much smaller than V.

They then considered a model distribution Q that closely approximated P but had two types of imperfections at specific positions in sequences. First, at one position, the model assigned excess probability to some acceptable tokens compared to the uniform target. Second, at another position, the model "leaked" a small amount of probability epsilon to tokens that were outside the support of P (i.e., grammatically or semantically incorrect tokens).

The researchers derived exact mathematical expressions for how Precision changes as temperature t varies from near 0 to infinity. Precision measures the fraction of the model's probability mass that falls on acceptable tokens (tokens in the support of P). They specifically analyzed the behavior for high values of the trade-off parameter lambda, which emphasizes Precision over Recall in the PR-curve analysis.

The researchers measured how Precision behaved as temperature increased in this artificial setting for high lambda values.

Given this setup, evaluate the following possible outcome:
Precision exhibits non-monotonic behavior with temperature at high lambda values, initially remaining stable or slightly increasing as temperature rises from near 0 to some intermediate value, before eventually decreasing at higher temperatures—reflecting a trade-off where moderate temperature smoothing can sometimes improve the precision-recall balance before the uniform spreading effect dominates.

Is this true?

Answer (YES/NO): NO